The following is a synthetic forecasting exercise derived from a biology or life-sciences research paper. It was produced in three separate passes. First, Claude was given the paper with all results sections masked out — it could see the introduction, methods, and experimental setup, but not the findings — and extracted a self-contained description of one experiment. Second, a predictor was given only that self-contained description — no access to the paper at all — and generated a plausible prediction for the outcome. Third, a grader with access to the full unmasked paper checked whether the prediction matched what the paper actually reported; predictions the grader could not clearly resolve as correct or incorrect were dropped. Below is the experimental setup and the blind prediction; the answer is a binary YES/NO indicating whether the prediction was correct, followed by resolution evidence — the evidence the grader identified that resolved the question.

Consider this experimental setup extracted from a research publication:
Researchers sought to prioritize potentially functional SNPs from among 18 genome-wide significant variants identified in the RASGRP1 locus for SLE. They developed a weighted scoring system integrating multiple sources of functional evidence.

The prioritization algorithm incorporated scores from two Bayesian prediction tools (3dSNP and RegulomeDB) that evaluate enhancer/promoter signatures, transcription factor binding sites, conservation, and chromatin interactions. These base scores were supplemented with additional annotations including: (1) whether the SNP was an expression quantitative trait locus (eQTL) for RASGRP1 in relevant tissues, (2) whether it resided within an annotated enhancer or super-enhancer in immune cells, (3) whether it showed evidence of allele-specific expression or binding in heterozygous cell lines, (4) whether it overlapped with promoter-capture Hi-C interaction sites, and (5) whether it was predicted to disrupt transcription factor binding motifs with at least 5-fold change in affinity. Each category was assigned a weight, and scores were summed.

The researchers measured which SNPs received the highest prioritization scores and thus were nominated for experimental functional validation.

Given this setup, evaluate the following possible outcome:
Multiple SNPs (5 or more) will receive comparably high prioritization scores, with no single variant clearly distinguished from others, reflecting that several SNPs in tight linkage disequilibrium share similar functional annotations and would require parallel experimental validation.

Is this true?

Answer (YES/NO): NO